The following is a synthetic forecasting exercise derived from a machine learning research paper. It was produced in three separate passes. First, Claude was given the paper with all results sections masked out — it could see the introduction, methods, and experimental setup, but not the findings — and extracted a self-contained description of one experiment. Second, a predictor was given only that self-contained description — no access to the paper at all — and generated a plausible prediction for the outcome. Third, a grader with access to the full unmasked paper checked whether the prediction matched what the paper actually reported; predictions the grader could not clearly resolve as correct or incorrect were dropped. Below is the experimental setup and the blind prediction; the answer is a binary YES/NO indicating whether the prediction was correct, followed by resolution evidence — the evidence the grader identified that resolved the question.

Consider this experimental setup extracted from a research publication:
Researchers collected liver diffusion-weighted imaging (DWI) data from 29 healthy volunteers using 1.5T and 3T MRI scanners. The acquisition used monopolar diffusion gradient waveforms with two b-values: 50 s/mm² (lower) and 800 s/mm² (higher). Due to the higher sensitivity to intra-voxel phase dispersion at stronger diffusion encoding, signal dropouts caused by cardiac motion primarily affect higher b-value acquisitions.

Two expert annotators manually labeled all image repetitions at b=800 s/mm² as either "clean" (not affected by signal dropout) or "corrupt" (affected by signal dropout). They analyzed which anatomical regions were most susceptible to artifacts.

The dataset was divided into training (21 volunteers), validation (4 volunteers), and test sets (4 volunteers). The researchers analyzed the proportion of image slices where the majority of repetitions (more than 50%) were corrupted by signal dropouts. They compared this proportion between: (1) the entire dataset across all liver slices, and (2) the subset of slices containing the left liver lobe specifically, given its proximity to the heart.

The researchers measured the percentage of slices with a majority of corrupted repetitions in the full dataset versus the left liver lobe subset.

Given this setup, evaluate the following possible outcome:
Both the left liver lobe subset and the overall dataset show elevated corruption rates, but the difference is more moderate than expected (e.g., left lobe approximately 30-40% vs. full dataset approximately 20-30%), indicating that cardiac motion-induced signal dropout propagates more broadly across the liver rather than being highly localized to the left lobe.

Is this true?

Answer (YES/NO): NO